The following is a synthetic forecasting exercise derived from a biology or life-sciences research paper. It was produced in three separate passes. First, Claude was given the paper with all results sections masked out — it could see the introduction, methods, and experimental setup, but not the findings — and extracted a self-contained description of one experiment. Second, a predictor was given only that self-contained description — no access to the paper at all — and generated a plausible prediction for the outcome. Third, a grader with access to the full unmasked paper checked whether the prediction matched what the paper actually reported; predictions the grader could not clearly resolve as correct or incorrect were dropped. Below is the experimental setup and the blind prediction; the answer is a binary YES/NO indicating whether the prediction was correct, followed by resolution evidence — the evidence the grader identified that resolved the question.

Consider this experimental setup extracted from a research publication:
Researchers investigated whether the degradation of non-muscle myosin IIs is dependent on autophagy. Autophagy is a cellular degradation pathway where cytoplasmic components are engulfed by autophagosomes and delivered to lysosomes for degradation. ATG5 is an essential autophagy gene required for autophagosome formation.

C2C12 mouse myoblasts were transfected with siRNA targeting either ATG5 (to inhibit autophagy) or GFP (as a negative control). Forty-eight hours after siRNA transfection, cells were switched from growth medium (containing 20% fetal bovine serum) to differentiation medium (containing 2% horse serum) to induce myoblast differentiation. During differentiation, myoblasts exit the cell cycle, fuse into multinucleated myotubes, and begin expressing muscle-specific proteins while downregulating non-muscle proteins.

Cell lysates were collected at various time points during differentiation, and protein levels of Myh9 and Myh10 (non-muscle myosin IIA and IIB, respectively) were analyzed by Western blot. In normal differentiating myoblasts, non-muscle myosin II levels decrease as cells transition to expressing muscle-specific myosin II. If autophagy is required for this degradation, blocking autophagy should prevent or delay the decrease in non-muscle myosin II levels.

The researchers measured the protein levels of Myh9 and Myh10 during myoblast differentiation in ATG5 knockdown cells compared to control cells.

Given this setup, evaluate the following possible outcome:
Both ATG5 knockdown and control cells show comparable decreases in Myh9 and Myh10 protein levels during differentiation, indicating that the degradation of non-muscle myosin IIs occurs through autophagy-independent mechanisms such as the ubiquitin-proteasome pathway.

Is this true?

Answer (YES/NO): NO